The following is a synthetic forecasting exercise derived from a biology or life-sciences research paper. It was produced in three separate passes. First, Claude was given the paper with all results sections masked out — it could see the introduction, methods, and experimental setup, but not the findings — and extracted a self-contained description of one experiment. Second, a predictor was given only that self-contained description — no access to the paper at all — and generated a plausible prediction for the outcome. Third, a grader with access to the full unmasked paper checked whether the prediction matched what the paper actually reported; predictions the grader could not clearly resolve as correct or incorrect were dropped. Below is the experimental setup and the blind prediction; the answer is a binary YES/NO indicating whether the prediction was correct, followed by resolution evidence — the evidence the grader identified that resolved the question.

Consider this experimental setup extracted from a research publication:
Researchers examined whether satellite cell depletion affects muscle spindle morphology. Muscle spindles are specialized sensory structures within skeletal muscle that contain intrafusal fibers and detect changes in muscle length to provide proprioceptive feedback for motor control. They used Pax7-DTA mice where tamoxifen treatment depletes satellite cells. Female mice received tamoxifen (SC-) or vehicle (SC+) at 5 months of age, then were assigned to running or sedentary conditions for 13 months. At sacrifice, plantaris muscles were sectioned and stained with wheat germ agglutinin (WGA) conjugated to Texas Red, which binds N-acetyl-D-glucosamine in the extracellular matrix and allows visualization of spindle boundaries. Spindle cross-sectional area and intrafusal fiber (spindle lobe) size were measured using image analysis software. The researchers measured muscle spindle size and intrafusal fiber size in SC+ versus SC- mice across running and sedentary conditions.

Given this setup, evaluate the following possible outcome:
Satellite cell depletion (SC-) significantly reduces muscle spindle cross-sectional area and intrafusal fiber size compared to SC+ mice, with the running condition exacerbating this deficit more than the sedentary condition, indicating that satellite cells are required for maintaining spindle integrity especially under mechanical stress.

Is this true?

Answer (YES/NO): NO